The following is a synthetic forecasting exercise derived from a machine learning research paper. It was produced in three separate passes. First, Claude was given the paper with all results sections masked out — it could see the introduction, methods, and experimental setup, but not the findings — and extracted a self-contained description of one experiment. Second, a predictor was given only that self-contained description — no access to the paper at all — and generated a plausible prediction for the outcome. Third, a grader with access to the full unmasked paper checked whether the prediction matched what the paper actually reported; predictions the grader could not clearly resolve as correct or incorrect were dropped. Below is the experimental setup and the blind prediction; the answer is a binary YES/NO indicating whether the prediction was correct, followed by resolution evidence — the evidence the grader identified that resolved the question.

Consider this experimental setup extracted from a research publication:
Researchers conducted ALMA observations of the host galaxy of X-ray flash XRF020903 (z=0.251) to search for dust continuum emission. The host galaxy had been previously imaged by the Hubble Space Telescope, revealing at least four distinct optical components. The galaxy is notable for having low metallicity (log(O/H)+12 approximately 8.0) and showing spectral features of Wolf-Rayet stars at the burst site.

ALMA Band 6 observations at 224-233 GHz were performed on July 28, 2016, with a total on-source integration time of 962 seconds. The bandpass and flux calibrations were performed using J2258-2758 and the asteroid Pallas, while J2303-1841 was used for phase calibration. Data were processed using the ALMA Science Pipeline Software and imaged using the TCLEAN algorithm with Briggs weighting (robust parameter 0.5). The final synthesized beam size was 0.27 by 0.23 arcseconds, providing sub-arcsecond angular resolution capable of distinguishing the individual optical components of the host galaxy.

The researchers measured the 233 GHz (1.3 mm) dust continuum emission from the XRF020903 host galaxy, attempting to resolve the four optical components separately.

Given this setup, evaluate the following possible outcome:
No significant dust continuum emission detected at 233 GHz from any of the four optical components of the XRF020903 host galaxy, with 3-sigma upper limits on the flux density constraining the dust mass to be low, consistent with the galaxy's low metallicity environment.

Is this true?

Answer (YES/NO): YES